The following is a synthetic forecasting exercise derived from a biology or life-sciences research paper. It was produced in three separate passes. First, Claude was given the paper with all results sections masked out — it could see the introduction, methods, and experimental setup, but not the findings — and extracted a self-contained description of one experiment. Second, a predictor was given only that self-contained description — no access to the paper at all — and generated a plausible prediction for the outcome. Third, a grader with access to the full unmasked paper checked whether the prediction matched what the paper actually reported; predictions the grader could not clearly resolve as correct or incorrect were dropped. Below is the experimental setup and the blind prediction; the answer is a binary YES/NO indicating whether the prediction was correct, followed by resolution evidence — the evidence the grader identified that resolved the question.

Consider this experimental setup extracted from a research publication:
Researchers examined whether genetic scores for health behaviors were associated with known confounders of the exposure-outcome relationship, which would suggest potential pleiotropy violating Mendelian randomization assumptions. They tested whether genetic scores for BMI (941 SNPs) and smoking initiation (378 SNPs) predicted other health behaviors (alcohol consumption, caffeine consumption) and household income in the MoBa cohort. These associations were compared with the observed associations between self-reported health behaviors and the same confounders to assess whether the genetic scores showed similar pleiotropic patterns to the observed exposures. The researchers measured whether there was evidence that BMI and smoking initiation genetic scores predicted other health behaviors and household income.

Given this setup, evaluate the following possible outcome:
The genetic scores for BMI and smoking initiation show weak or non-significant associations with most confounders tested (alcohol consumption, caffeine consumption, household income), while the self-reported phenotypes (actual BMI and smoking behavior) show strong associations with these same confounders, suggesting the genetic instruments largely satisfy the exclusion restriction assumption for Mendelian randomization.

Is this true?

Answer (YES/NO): NO